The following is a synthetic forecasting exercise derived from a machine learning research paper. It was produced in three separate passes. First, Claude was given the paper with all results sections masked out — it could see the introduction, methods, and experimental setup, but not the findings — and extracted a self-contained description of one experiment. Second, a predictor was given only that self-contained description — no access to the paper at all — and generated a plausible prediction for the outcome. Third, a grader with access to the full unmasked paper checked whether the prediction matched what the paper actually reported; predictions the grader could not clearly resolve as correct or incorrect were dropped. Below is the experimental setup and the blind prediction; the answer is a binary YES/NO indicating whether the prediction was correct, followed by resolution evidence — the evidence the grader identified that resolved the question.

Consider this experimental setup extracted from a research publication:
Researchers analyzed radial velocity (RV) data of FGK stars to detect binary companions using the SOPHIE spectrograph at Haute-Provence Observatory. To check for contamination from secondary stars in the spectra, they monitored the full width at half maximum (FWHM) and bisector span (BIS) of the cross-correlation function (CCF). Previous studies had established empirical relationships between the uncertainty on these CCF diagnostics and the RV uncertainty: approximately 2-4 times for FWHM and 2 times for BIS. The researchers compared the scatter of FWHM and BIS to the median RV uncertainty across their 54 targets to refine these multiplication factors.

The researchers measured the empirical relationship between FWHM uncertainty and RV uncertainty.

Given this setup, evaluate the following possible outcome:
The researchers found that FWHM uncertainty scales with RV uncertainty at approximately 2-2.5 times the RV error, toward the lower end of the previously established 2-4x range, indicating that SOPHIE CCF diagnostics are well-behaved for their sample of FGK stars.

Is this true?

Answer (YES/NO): NO